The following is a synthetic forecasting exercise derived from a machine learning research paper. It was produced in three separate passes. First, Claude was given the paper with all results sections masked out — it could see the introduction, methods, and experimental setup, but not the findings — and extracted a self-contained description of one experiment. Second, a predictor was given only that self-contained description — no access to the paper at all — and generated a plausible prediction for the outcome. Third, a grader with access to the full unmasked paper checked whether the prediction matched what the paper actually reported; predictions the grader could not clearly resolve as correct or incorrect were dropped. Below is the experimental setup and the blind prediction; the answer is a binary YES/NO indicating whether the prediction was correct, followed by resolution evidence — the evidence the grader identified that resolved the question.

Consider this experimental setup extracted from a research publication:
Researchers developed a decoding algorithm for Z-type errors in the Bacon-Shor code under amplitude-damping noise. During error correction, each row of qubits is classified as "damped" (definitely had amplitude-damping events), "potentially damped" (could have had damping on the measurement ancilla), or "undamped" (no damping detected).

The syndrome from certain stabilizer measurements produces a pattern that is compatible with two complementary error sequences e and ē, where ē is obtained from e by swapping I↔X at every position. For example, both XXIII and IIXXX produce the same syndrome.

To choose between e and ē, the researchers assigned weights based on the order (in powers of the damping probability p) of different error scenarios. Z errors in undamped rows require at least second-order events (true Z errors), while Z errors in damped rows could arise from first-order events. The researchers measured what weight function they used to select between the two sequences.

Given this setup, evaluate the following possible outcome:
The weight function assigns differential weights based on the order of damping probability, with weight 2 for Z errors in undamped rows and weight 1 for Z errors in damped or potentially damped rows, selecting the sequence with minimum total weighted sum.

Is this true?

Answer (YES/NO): NO